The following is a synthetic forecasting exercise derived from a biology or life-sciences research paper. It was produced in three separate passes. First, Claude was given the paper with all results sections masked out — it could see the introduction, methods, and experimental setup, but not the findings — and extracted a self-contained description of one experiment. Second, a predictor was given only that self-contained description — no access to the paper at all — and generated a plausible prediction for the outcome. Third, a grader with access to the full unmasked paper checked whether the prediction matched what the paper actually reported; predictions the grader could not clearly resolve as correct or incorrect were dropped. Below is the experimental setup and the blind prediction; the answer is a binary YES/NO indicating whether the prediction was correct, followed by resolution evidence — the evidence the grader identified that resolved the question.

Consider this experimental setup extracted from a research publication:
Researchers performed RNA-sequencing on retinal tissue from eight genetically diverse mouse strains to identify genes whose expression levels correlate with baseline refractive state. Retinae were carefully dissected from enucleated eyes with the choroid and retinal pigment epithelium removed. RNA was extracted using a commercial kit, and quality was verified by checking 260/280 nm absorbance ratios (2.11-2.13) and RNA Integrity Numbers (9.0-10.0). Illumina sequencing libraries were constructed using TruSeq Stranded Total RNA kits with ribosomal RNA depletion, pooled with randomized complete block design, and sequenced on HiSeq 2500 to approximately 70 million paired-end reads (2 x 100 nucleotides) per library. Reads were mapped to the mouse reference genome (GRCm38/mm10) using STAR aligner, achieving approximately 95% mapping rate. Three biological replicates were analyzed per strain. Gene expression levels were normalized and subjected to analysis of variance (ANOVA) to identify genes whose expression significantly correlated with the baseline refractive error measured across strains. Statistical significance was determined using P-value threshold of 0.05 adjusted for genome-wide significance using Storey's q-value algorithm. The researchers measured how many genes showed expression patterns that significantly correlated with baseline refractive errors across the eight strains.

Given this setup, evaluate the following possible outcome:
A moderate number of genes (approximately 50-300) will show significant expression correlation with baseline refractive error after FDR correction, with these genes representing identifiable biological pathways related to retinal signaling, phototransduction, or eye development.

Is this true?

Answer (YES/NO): NO